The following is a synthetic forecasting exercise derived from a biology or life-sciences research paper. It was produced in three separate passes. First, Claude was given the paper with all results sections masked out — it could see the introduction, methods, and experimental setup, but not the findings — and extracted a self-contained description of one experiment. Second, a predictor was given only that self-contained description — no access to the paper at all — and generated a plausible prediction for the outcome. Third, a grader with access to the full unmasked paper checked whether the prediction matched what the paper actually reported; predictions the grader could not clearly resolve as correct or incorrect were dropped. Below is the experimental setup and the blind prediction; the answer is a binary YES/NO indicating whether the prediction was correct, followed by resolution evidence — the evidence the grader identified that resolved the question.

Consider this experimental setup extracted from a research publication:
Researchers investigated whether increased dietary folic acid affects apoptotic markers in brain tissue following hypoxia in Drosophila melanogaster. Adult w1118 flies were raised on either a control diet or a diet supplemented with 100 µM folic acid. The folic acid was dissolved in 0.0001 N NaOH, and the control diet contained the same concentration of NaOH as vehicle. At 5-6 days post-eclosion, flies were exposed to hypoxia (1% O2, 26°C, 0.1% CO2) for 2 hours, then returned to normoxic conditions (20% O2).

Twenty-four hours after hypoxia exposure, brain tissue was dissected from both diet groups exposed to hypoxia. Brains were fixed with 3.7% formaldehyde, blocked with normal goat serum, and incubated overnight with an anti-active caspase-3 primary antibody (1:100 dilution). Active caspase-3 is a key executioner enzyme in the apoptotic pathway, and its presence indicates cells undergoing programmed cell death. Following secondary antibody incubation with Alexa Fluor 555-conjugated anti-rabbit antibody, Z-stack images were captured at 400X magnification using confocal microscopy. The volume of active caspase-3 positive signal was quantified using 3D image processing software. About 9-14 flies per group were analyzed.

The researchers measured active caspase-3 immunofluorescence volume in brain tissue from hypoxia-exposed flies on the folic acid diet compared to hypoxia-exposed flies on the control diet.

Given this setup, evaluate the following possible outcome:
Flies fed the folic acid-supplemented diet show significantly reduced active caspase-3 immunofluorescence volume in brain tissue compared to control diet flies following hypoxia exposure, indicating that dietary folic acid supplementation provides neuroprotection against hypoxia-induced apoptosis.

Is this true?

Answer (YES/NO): NO